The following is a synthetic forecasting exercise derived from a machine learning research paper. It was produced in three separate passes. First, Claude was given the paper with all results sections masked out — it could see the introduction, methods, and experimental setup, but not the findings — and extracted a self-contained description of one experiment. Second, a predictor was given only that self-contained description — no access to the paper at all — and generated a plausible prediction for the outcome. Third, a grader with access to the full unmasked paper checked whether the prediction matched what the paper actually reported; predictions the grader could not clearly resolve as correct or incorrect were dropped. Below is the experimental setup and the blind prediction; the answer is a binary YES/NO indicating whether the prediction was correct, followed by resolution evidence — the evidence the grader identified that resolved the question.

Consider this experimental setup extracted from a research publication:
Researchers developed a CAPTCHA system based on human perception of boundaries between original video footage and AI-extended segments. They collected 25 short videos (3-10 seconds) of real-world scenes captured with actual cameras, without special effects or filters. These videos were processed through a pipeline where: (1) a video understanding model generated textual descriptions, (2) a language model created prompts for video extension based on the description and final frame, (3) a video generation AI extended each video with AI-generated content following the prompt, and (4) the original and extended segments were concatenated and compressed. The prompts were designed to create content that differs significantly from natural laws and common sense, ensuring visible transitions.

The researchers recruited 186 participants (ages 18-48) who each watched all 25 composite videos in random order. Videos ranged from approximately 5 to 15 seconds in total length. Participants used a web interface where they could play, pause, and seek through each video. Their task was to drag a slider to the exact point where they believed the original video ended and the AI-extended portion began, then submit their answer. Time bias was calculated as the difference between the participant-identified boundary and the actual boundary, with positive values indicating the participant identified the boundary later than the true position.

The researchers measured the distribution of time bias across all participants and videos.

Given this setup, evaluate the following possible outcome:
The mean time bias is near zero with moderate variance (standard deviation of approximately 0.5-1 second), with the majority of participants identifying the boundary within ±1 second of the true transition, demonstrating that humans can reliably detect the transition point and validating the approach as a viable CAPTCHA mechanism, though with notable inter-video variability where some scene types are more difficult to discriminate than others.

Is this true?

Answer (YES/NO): NO